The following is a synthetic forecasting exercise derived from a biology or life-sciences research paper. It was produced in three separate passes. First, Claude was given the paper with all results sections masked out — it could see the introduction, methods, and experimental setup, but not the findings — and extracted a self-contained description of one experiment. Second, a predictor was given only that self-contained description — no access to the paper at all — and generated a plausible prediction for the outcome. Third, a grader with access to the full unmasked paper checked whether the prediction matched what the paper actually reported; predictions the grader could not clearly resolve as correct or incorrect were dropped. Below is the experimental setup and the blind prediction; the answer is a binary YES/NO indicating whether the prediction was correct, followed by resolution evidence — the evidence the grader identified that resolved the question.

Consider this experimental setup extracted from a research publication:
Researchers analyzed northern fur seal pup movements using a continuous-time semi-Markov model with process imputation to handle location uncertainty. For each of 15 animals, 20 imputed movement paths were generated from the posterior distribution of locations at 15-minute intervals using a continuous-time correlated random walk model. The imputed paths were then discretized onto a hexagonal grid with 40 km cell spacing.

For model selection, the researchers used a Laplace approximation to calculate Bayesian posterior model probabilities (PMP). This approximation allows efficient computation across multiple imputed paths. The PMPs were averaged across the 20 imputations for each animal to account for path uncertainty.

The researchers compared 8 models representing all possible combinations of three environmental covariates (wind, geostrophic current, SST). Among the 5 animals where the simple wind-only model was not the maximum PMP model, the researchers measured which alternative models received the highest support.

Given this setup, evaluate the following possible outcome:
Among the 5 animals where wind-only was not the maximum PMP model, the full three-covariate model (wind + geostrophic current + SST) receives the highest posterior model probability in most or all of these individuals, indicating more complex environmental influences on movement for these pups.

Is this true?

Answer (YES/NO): NO